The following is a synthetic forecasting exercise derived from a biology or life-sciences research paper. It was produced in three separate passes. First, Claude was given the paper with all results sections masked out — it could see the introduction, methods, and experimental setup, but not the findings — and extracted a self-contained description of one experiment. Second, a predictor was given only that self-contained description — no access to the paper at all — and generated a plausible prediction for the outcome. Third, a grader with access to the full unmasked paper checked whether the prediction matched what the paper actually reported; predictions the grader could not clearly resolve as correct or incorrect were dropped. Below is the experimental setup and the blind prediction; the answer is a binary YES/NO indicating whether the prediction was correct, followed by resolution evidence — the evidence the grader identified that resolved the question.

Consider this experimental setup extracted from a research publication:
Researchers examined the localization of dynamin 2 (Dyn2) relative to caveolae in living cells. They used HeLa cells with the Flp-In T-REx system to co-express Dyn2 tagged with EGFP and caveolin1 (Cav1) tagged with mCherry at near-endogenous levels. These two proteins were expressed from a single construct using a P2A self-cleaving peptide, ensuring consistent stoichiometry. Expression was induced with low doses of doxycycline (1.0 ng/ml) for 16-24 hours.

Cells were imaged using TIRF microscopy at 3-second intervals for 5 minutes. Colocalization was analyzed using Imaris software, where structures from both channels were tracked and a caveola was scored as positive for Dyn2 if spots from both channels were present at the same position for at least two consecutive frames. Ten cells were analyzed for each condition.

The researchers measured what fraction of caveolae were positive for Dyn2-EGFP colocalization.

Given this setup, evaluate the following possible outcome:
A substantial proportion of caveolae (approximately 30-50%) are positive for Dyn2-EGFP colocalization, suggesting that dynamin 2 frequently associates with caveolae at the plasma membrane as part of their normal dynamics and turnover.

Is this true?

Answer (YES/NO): YES